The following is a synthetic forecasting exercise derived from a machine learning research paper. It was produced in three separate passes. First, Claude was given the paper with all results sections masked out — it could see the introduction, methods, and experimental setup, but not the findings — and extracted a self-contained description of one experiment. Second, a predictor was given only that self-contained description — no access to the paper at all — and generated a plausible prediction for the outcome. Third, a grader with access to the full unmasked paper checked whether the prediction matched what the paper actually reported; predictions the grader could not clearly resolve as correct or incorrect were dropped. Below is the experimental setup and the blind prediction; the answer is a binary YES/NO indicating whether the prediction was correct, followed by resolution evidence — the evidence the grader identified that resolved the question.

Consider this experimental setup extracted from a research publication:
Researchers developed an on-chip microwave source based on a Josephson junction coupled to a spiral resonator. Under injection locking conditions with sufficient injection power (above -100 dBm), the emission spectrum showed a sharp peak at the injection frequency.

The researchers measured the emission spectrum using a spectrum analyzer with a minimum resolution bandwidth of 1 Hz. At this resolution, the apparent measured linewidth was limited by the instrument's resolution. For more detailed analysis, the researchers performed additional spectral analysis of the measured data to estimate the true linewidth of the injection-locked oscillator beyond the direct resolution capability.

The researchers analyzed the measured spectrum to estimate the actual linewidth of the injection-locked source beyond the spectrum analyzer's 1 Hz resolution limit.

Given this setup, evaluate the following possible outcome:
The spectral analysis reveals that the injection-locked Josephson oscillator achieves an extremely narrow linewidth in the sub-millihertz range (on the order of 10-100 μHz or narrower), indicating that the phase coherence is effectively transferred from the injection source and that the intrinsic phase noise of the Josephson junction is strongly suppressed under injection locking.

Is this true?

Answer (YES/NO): NO